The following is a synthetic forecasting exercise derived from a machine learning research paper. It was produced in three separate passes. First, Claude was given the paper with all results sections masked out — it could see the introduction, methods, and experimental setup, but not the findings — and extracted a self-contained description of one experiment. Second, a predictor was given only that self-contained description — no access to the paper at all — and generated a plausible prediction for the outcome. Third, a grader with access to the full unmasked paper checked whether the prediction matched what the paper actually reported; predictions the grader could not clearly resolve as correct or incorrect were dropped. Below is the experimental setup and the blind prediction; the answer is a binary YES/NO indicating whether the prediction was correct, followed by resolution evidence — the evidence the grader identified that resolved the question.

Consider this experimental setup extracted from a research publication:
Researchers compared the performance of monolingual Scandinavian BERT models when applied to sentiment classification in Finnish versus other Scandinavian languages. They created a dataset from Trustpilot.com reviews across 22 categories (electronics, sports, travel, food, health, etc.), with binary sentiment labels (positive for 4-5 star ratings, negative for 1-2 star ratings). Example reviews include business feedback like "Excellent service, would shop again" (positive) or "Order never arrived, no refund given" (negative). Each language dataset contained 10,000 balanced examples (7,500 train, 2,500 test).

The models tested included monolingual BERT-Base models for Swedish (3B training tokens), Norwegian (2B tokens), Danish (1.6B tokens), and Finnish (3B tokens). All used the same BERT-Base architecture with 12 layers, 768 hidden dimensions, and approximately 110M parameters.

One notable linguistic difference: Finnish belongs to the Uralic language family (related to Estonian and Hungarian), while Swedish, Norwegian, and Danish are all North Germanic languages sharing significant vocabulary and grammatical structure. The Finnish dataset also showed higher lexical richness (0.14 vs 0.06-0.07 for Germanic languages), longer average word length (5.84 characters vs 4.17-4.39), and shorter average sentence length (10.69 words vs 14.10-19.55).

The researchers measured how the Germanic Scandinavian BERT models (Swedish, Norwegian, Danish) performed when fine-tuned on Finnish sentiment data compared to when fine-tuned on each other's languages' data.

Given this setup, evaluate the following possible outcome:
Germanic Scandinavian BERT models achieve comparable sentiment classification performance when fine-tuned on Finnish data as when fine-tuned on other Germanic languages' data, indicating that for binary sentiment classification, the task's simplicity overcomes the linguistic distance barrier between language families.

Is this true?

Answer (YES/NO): NO